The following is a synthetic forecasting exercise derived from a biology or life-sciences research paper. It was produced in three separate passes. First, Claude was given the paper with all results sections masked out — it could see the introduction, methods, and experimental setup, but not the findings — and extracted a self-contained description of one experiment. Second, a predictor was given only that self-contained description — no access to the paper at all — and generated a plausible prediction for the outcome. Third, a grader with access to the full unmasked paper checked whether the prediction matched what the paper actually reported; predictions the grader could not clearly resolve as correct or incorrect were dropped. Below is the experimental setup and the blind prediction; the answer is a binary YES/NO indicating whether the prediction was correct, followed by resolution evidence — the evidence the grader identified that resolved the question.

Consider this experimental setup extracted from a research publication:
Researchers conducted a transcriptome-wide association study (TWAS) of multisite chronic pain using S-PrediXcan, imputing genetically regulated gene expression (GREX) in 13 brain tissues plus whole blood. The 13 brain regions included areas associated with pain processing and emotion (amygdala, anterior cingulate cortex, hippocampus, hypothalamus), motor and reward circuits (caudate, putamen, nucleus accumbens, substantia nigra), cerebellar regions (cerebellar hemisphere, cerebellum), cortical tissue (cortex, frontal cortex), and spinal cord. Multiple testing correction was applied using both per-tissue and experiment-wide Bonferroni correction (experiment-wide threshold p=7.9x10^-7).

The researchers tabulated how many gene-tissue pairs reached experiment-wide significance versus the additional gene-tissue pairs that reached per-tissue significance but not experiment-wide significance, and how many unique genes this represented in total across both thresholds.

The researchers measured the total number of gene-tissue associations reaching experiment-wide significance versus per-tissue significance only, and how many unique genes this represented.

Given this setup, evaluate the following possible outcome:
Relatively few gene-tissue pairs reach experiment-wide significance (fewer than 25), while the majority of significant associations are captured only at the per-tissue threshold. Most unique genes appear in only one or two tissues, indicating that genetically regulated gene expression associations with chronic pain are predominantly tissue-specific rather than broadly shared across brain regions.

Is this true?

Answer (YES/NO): NO